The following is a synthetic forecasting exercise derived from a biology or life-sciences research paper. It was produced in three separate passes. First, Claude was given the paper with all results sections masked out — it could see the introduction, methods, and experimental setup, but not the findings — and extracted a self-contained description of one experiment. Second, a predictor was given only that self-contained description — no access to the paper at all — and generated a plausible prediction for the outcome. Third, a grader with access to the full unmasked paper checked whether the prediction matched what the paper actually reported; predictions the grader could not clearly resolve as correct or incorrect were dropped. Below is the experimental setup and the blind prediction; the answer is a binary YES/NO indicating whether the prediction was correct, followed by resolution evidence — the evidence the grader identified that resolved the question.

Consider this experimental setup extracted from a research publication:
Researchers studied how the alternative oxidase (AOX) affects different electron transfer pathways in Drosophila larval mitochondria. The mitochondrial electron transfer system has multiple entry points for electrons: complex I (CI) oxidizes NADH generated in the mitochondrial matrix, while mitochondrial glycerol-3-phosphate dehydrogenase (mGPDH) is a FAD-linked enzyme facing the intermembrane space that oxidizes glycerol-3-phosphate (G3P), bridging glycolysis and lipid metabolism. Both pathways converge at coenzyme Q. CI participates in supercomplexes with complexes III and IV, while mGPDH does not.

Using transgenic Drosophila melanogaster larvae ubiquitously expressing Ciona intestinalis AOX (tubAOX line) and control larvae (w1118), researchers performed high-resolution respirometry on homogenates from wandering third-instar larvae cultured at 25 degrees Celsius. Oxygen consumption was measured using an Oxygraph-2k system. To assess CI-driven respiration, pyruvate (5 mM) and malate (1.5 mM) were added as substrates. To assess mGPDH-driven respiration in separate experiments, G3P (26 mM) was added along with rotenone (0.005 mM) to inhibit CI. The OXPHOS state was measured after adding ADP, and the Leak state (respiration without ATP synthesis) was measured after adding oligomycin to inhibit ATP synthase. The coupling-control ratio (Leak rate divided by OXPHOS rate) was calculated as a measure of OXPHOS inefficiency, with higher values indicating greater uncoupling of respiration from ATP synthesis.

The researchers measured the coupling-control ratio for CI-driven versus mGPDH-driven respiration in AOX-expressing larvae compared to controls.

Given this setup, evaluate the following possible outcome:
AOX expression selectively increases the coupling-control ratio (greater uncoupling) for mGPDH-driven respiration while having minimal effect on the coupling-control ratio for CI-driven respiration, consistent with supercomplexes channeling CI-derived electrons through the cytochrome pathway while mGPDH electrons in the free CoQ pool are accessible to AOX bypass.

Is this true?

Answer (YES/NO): NO